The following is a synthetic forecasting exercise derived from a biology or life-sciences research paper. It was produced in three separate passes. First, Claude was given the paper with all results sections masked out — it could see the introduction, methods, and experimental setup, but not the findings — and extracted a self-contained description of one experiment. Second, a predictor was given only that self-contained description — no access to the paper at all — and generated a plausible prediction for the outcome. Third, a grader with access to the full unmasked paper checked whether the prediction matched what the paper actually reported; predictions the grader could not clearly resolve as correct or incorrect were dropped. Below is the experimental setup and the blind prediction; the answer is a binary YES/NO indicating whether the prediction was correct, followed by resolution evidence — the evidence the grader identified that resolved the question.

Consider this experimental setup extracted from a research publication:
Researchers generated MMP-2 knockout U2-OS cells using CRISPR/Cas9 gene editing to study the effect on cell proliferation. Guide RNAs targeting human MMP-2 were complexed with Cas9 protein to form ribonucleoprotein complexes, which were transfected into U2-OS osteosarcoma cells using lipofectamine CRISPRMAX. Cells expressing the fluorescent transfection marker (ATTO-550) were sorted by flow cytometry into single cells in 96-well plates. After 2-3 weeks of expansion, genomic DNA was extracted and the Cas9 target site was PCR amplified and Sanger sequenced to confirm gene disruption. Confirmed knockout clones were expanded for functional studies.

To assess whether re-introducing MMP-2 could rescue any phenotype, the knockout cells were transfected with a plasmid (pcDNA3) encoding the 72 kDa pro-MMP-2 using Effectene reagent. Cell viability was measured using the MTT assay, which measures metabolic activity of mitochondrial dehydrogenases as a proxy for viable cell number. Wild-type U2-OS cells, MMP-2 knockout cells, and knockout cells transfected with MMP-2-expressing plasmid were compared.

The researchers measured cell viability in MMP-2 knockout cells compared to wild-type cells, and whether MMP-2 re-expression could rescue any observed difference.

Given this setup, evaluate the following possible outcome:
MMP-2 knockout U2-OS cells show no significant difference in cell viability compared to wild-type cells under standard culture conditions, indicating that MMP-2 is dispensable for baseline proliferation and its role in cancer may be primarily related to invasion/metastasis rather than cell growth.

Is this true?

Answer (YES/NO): NO